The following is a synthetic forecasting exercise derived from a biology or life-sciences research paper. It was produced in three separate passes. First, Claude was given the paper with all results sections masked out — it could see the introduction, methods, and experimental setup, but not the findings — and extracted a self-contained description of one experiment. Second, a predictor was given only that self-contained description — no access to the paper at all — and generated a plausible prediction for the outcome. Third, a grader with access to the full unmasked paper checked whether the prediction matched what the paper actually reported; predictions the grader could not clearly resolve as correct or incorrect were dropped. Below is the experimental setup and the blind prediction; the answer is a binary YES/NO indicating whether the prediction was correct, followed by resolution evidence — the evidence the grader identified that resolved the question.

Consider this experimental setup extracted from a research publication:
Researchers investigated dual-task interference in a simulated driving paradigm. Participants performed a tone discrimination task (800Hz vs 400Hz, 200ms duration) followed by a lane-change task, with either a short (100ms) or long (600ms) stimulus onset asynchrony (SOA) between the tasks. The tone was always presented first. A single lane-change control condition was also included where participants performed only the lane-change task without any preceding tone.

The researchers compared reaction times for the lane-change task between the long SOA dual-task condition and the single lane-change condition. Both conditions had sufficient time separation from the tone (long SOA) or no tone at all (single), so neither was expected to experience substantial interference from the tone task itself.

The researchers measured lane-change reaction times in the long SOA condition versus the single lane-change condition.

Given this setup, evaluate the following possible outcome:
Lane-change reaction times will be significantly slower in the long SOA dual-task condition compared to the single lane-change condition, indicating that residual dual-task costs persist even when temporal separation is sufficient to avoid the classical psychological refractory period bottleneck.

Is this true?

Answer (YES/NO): NO